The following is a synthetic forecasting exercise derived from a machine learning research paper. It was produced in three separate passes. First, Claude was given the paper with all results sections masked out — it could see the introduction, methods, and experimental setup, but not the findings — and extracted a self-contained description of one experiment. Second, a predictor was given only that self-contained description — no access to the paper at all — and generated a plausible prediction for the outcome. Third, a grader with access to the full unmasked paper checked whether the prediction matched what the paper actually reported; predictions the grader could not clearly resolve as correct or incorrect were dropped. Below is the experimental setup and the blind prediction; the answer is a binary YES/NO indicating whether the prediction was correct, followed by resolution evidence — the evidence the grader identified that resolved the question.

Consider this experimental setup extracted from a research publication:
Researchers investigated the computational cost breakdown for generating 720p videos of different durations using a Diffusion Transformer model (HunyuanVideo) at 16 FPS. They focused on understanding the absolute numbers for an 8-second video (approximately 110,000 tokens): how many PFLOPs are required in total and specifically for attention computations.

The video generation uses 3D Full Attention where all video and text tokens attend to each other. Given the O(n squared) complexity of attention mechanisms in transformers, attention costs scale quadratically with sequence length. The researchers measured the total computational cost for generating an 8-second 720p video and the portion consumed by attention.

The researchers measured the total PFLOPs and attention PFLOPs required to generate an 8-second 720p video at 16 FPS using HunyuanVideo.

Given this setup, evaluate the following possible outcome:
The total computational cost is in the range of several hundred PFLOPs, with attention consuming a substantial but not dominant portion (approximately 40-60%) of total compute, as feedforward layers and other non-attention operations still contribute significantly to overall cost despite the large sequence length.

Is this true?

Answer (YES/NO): NO